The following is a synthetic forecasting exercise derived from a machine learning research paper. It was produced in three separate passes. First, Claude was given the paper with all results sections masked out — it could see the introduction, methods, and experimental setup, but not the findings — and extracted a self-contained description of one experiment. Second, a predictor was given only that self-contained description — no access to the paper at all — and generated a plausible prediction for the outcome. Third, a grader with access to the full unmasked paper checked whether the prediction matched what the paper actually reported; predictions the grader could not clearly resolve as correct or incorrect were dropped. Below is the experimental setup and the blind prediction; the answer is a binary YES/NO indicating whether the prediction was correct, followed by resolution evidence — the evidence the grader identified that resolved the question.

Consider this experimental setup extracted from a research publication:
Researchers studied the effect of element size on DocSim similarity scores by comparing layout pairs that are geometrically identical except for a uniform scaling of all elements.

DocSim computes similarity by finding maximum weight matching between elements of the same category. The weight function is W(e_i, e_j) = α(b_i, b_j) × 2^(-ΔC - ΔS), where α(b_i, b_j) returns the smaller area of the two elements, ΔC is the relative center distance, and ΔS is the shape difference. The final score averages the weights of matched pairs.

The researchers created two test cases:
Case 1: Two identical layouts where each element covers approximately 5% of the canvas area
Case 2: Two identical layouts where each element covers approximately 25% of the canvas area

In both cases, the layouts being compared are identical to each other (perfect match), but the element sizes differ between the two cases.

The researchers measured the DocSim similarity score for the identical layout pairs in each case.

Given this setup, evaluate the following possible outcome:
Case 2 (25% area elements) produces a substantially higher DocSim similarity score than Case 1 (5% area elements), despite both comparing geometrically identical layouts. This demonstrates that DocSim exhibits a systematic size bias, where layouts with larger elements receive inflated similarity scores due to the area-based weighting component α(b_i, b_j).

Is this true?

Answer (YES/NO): YES